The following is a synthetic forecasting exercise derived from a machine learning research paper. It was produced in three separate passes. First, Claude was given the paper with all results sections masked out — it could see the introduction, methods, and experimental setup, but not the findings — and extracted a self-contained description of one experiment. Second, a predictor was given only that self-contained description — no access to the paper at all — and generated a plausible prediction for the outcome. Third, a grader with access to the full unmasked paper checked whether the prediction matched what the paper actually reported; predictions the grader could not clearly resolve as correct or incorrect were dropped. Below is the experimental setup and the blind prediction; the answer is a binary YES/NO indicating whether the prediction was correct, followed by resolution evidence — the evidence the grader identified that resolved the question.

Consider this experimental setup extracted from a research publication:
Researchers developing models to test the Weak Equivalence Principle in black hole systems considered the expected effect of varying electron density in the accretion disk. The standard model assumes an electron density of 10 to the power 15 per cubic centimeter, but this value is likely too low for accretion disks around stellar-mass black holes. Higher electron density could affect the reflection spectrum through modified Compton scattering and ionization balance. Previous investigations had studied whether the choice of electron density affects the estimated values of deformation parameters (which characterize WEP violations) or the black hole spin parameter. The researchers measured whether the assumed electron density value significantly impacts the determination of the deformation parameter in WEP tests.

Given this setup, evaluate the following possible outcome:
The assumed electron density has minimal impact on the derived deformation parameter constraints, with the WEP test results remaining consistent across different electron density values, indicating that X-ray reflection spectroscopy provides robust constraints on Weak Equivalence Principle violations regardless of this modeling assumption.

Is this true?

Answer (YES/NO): YES